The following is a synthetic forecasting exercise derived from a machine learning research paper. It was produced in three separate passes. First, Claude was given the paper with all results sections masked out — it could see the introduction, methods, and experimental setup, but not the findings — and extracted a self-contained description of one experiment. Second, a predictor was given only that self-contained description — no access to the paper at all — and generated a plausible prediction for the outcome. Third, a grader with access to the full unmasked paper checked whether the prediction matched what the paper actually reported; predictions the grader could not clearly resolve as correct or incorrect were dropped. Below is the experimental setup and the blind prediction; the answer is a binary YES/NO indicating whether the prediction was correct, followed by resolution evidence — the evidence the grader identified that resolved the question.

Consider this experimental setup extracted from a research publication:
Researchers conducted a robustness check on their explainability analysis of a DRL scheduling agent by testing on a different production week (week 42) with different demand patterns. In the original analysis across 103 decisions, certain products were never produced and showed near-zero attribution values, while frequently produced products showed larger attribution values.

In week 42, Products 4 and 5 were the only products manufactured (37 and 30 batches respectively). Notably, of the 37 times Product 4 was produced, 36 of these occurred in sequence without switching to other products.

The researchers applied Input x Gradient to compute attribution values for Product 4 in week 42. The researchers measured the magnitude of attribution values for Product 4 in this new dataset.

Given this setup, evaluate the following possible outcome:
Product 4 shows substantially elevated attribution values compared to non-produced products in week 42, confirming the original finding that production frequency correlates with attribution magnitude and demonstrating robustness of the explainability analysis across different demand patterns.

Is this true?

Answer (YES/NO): NO